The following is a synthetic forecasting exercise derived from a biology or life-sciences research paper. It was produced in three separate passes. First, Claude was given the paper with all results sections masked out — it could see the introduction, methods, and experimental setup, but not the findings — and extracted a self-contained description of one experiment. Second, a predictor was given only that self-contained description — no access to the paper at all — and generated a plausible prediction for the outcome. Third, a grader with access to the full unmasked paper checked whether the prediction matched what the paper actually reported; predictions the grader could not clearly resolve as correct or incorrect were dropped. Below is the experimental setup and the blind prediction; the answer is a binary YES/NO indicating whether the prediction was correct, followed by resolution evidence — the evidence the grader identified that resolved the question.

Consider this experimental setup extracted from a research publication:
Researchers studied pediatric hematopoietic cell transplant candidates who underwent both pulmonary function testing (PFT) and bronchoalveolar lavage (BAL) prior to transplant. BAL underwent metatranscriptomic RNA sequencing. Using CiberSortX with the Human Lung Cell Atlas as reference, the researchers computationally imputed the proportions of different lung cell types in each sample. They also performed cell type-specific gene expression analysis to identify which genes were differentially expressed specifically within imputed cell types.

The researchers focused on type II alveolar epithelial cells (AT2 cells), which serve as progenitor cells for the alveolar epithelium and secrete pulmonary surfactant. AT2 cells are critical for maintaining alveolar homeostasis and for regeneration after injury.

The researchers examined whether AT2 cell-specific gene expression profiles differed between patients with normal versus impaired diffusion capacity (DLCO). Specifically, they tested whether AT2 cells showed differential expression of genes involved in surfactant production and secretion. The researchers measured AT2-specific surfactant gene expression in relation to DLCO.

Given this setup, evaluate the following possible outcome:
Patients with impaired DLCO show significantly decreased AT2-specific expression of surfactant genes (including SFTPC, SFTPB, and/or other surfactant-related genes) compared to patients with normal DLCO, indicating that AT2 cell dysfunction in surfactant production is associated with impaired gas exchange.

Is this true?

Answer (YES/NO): NO